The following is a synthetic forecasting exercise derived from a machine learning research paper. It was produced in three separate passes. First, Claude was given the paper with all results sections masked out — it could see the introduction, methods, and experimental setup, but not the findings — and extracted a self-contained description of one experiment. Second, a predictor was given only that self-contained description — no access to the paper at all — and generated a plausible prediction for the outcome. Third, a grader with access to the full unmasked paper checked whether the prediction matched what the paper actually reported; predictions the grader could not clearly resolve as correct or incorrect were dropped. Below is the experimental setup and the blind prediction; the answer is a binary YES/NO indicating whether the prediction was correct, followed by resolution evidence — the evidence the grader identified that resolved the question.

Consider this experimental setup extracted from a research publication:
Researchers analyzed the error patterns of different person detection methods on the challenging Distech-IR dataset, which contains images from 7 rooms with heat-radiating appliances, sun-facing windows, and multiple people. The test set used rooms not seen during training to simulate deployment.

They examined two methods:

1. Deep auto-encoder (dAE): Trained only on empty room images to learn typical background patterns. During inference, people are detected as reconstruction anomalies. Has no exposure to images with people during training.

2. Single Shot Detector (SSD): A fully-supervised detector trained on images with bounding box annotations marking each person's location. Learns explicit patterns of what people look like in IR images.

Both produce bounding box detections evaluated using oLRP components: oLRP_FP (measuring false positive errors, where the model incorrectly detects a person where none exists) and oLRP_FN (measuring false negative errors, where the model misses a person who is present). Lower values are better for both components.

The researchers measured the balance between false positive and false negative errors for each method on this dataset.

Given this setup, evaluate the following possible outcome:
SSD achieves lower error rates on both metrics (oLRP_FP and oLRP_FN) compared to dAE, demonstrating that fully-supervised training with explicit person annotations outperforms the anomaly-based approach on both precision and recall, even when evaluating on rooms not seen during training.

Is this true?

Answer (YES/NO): NO